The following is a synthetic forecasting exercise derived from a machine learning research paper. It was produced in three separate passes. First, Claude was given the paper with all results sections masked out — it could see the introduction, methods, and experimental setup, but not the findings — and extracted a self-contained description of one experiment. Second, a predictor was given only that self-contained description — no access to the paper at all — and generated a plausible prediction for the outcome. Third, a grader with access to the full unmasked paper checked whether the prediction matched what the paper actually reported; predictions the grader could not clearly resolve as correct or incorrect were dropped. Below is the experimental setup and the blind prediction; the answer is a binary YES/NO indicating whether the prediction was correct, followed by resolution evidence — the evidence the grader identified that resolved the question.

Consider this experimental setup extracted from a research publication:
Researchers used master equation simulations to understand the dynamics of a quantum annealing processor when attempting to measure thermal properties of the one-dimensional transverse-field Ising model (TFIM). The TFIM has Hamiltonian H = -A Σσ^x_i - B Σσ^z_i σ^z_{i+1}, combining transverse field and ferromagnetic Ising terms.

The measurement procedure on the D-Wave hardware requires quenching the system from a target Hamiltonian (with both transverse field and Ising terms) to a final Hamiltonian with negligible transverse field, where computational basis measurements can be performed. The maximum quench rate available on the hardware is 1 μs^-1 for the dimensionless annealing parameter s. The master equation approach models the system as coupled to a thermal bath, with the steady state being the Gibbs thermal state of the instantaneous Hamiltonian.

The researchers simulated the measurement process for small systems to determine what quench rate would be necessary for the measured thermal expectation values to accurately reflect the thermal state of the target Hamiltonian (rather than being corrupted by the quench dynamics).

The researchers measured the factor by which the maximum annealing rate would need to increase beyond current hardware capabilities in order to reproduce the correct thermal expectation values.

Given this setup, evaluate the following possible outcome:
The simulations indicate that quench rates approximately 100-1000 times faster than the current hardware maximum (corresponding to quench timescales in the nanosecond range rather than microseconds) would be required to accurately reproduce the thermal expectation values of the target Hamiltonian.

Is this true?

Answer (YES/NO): NO